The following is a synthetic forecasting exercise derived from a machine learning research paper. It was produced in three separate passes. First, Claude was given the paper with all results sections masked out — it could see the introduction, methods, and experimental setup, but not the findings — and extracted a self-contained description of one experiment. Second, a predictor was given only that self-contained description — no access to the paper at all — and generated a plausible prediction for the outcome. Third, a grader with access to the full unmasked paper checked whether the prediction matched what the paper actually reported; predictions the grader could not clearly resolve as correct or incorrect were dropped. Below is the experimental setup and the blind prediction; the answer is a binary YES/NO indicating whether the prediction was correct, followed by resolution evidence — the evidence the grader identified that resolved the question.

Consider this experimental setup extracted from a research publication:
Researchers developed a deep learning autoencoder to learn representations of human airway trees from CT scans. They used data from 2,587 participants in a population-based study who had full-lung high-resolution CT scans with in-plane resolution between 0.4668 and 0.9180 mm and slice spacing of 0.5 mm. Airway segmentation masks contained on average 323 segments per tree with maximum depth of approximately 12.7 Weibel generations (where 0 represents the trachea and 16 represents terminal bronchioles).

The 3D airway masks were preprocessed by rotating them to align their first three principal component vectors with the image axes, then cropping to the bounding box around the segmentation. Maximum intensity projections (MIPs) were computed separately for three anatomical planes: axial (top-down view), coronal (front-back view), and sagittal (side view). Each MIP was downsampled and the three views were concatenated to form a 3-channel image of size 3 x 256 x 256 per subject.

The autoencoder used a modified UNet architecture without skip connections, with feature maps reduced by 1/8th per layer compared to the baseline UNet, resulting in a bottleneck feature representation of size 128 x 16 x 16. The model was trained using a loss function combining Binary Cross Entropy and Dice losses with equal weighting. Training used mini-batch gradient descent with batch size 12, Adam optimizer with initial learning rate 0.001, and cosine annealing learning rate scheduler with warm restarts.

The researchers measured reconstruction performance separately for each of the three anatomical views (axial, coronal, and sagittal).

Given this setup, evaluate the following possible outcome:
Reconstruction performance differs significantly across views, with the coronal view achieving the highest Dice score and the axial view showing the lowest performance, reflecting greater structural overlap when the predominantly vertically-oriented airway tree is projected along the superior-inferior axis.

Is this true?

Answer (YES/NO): NO